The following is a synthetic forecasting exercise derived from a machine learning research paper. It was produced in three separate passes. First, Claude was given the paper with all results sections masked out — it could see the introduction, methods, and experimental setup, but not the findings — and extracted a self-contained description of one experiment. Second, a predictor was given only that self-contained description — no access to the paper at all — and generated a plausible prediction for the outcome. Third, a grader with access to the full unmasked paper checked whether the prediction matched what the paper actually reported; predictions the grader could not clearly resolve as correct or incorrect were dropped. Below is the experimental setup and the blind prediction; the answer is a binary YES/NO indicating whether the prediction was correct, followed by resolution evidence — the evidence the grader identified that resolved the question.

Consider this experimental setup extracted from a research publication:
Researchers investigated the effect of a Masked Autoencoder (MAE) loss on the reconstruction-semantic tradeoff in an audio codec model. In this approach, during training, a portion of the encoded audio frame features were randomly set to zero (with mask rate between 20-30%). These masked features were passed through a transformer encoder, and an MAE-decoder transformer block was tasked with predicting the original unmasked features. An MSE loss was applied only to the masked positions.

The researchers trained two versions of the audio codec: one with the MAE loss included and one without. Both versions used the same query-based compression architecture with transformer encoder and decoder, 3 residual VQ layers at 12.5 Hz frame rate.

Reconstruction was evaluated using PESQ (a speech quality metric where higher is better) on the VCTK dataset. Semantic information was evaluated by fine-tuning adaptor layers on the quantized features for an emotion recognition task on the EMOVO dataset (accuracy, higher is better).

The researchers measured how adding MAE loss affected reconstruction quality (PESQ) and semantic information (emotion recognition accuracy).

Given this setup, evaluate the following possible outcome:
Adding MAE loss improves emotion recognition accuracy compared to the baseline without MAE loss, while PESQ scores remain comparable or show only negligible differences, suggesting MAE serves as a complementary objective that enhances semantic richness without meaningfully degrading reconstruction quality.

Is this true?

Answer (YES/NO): NO